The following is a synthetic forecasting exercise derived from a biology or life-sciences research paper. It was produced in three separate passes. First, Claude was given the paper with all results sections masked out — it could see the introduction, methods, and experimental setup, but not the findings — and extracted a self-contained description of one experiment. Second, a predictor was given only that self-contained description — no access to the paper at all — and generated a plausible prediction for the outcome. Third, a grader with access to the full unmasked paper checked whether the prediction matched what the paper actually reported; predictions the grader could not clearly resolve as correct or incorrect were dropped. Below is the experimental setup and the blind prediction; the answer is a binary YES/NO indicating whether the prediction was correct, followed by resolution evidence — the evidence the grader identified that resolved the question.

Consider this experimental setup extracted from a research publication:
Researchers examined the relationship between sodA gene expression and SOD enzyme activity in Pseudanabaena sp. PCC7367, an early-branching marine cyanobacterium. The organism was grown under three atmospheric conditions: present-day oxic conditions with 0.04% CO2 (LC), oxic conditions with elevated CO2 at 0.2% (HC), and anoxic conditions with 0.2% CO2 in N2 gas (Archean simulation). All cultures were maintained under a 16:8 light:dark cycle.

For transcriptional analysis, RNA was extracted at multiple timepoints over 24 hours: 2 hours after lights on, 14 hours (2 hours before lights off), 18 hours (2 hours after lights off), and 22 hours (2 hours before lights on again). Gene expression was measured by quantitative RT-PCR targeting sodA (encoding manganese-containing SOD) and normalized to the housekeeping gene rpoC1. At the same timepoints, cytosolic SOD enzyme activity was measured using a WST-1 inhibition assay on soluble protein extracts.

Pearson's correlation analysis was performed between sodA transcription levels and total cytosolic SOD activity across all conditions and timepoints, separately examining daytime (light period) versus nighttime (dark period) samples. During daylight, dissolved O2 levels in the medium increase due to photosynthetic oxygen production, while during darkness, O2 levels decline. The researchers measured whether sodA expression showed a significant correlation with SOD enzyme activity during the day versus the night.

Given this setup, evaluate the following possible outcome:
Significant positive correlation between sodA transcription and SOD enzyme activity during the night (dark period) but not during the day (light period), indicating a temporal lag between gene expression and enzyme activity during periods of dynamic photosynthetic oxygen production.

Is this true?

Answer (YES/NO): NO